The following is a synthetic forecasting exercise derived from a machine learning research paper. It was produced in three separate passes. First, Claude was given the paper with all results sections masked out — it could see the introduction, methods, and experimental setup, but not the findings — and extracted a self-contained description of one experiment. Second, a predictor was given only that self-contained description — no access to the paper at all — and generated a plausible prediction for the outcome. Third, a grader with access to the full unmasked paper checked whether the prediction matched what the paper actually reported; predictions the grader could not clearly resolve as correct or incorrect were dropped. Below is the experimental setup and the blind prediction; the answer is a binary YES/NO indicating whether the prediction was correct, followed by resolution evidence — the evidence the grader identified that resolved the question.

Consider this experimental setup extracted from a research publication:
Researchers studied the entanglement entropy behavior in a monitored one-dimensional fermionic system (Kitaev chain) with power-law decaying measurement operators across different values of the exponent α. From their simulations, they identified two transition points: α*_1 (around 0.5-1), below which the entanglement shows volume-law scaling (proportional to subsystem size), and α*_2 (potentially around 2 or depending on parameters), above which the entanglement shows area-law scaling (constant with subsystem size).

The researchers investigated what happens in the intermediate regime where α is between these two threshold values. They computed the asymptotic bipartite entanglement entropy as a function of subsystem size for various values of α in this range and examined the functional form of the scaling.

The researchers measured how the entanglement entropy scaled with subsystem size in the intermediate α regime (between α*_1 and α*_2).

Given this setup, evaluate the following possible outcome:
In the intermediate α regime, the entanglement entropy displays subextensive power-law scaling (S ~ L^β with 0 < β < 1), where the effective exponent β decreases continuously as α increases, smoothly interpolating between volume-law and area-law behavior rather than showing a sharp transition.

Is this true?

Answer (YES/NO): NO